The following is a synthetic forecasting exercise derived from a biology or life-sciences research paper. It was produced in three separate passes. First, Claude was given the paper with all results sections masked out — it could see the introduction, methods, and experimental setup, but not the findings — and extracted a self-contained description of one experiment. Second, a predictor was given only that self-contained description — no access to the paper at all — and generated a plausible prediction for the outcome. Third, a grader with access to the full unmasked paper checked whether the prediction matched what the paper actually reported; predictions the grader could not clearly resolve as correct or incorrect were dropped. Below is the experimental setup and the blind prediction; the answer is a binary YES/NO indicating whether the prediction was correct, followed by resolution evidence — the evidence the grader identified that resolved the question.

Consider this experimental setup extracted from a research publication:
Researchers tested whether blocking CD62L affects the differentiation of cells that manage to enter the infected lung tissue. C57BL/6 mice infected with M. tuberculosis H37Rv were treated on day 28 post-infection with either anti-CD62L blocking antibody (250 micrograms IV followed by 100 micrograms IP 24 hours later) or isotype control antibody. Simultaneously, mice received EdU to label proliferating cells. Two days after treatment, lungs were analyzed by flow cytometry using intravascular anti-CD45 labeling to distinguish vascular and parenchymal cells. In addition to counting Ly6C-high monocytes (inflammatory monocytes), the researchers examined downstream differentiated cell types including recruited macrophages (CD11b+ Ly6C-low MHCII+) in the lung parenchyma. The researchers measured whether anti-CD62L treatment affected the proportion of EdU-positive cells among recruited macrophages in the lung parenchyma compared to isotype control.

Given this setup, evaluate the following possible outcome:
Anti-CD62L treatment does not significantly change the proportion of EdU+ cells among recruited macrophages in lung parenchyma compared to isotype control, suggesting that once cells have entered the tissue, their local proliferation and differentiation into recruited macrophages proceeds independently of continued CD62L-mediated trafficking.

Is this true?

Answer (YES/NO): YES